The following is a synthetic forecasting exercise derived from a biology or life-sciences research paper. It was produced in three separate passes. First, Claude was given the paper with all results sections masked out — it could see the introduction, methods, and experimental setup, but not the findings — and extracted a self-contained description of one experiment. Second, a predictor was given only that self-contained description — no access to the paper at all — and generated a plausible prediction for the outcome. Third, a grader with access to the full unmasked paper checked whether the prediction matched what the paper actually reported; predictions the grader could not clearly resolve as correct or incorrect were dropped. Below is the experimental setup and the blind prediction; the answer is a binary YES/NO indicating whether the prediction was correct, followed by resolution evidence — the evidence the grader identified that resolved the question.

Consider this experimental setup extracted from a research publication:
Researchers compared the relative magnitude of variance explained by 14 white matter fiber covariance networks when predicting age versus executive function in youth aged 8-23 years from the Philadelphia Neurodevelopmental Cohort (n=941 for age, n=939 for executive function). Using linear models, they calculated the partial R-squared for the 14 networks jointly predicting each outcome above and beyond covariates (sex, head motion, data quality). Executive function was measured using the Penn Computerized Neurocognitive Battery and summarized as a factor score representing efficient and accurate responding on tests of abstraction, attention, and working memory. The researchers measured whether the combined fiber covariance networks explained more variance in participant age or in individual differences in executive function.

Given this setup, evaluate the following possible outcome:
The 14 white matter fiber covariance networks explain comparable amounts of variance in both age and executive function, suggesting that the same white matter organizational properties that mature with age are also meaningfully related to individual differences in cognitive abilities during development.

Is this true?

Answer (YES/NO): NO